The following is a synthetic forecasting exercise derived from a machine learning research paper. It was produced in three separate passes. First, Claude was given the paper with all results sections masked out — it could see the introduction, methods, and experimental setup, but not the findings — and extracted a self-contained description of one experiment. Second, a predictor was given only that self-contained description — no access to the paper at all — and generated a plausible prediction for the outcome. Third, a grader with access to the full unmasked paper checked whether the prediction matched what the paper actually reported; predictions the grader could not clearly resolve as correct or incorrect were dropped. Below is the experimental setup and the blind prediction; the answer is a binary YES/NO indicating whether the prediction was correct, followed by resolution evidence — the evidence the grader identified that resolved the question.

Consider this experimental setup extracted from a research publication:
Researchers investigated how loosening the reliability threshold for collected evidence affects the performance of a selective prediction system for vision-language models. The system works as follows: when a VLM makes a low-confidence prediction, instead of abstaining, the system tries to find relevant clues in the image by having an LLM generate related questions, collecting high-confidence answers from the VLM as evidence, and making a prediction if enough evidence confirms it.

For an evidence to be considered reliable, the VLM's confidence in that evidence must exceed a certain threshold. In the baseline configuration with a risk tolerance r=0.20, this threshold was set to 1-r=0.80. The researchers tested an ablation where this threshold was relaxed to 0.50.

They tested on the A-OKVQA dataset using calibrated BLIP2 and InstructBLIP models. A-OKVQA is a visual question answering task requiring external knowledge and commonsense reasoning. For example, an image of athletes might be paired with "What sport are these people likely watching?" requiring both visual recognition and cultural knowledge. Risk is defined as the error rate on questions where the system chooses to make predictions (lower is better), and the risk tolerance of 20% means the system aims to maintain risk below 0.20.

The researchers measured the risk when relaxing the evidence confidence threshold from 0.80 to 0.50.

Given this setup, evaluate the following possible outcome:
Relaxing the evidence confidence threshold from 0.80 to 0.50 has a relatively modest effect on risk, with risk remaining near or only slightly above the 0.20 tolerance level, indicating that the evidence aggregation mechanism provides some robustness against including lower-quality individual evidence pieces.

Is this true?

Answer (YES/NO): NO